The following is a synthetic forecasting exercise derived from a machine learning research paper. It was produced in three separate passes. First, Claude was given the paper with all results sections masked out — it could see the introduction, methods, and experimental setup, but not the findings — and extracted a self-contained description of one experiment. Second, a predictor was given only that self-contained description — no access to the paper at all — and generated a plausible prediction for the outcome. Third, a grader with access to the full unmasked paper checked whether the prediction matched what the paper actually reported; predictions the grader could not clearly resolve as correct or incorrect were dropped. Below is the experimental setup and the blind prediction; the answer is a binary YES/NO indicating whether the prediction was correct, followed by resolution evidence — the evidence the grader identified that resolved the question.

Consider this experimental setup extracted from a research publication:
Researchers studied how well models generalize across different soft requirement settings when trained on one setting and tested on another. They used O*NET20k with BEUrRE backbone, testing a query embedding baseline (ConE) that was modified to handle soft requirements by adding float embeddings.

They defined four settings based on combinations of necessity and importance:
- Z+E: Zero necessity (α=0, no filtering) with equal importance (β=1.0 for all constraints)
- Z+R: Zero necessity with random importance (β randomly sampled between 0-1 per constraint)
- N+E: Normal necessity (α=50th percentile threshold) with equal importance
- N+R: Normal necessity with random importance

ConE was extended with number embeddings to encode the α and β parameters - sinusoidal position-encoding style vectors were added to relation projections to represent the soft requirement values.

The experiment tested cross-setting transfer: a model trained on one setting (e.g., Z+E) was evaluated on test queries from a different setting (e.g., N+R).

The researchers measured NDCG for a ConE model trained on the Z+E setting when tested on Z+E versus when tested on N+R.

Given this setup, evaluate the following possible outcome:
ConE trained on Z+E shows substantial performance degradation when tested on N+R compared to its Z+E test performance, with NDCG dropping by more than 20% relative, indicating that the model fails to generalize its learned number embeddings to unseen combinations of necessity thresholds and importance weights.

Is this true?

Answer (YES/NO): NO